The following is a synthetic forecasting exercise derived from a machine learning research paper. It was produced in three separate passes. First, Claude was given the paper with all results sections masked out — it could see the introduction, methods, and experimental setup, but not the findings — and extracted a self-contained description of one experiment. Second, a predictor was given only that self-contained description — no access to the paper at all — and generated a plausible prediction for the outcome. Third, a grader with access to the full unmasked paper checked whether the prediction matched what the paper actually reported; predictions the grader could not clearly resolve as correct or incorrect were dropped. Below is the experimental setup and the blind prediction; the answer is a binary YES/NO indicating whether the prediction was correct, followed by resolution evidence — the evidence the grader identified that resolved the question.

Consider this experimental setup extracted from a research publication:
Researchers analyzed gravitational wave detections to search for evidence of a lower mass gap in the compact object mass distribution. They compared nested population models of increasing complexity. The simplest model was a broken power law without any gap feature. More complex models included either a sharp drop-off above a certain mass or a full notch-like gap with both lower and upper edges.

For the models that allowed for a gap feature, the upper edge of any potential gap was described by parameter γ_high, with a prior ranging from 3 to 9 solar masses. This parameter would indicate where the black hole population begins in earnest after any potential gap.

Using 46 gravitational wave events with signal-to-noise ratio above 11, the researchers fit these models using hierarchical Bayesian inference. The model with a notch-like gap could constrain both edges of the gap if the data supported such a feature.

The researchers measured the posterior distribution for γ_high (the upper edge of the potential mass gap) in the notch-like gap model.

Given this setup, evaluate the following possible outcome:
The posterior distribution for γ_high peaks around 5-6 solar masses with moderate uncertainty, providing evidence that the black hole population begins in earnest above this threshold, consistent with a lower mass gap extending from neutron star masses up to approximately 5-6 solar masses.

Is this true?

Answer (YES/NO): YES